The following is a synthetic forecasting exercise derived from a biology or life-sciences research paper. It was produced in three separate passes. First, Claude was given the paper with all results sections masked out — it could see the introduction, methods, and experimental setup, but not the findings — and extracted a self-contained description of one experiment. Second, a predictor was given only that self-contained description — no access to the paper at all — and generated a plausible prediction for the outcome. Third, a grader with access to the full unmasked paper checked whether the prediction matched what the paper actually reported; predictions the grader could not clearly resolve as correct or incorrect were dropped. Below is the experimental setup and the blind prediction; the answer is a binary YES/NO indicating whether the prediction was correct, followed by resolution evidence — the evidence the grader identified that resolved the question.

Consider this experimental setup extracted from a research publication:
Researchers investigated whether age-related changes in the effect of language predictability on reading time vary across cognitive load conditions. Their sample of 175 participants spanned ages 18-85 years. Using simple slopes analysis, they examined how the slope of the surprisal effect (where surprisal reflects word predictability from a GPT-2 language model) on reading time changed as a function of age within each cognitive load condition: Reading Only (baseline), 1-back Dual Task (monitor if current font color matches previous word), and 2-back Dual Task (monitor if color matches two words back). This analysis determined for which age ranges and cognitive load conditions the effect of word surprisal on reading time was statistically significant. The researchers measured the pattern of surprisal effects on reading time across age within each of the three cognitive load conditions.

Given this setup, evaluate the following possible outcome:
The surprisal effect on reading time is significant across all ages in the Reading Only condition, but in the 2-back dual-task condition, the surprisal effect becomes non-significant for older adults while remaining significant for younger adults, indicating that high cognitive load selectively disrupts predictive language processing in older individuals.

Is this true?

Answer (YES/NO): NO